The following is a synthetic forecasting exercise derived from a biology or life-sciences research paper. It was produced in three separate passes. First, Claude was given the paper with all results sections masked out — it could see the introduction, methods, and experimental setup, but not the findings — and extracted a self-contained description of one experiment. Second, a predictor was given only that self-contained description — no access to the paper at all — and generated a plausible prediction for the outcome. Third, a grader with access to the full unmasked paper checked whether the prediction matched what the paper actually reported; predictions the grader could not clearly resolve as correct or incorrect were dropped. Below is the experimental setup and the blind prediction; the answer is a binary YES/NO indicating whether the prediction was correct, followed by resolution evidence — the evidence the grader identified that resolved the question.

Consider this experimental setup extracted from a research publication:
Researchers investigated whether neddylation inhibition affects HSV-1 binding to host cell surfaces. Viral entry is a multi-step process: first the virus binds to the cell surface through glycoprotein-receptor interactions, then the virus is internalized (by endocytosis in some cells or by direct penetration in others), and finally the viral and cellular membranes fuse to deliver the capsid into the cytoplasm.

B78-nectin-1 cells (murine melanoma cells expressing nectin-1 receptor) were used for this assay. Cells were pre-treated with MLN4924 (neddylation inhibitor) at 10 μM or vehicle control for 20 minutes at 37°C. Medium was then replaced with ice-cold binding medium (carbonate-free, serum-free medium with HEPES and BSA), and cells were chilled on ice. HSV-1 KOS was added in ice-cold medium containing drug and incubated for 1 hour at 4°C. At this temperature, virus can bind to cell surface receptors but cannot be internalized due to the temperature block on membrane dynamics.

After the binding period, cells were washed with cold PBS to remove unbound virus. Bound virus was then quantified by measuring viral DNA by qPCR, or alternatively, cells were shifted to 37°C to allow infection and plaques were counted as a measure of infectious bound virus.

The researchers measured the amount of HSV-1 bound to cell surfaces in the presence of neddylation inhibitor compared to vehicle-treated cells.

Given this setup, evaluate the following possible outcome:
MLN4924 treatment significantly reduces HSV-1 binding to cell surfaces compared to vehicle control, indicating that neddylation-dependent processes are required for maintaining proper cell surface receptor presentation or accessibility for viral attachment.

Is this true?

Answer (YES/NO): NO